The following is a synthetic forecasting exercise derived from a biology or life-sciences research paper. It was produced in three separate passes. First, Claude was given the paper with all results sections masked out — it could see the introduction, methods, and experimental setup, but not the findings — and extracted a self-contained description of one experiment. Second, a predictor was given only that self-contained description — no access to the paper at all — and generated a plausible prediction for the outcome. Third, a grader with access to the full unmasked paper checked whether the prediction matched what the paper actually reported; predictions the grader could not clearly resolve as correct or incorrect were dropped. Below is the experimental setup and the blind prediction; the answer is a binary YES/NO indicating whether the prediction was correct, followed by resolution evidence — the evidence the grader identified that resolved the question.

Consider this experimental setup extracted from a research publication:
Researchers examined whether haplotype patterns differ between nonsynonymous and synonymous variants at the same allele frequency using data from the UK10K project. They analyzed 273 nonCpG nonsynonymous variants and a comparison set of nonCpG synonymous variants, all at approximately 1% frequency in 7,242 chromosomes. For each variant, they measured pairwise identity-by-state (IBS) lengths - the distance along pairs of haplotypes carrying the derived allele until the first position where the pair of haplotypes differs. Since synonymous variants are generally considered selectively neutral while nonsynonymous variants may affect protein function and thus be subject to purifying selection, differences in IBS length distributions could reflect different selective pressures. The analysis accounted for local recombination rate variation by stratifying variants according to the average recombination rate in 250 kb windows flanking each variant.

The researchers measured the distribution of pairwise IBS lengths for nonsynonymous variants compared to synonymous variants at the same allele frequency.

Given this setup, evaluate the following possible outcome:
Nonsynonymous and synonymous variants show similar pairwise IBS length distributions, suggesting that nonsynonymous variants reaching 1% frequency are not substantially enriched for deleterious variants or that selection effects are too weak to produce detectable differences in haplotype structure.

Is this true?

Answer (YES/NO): YES